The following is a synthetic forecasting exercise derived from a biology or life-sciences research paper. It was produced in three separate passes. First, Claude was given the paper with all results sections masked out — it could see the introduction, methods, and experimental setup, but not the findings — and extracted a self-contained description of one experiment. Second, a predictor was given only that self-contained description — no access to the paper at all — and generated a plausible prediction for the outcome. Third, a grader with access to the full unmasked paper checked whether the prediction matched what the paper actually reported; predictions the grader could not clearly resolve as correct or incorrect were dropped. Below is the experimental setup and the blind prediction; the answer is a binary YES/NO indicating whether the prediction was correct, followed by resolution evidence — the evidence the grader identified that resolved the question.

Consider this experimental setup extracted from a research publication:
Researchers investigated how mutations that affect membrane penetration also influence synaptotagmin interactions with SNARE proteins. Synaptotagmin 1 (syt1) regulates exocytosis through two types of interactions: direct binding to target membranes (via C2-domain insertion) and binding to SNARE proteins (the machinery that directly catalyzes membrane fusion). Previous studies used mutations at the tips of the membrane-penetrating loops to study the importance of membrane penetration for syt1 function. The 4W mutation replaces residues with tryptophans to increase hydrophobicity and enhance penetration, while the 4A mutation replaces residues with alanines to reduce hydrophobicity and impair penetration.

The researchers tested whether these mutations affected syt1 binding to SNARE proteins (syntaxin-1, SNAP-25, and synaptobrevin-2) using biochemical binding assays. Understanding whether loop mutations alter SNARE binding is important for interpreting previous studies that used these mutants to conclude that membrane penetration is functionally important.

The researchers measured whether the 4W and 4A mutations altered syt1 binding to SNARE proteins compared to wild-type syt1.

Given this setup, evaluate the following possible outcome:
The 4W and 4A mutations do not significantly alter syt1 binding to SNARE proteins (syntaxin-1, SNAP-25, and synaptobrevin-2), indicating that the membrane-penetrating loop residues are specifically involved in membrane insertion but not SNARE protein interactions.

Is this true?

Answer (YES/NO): NO